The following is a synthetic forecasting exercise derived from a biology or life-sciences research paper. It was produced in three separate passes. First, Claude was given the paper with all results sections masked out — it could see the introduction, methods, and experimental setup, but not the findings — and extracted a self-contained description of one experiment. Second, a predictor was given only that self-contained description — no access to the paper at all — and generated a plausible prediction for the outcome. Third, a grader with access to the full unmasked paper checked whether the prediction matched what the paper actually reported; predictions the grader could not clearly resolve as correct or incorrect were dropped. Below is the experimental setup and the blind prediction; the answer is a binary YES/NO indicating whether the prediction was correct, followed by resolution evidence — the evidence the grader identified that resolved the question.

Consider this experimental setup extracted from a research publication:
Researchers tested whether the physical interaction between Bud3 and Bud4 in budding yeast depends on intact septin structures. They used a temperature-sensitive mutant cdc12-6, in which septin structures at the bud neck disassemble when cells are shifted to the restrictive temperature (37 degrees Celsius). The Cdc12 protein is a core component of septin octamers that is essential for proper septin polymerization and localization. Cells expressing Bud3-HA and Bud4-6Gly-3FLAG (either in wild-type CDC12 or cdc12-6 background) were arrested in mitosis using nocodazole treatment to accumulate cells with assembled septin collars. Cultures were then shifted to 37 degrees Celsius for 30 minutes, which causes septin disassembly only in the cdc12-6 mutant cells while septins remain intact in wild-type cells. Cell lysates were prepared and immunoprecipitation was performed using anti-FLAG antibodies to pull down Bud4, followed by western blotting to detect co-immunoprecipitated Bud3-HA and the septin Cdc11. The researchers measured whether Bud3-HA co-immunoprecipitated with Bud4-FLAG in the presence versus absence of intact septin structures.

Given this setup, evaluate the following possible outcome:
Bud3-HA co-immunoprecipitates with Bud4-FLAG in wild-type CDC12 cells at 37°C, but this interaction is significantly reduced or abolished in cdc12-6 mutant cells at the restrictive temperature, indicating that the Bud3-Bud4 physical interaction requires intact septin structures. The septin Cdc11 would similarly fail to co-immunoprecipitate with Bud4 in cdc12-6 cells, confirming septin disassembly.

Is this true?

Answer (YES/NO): YES